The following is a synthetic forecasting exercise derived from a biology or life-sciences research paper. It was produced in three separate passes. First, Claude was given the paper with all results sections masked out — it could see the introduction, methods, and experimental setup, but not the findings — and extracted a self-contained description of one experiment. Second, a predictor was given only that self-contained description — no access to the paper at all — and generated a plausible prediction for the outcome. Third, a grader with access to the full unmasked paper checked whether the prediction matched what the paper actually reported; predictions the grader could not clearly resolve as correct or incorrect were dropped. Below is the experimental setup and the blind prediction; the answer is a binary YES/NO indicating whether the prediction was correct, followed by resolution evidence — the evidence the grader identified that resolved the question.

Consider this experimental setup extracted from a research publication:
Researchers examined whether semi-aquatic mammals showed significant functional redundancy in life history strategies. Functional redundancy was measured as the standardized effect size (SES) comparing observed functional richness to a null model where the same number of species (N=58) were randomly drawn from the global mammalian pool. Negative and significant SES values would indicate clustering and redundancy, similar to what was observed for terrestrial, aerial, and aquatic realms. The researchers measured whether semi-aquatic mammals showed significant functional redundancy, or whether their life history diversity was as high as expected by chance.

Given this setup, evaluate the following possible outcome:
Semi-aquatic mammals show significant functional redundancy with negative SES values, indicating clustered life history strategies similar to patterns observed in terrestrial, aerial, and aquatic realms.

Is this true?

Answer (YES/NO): NO